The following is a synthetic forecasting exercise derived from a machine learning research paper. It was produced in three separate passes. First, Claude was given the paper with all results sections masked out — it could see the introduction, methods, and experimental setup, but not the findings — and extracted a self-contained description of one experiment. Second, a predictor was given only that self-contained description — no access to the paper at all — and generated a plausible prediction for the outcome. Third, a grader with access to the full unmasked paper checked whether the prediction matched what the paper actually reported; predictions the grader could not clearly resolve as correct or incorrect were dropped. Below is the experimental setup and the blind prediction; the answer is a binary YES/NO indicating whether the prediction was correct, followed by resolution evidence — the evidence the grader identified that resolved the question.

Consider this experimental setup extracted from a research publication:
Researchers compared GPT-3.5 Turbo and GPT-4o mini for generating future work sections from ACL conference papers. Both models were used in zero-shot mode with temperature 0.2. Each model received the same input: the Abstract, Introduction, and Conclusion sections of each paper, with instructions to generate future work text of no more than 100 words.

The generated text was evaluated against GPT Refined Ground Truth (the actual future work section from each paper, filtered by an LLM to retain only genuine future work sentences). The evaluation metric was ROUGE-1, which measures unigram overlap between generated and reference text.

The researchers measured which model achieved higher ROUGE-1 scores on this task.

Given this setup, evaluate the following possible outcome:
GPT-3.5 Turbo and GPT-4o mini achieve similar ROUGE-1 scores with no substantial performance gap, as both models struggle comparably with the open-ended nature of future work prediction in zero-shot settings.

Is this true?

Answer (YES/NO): NO